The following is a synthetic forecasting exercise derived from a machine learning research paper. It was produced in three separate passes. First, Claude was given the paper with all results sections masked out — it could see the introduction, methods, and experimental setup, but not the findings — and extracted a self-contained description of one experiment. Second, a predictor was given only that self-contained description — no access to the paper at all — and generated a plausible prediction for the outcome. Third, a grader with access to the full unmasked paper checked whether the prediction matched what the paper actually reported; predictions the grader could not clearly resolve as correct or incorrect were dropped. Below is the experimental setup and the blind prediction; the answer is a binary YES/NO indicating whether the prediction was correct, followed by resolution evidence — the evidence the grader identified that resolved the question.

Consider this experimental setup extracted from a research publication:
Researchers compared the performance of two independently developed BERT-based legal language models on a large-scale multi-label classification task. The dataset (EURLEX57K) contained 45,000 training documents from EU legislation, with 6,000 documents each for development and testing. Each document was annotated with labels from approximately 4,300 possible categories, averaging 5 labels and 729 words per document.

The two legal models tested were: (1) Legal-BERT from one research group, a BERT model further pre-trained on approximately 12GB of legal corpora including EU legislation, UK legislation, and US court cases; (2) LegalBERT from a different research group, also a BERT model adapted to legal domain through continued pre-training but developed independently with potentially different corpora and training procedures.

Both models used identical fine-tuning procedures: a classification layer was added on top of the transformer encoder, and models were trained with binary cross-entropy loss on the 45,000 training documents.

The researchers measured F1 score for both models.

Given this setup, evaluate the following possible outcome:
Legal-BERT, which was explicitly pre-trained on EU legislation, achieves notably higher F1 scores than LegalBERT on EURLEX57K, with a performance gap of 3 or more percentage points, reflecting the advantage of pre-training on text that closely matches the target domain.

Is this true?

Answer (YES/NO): NO